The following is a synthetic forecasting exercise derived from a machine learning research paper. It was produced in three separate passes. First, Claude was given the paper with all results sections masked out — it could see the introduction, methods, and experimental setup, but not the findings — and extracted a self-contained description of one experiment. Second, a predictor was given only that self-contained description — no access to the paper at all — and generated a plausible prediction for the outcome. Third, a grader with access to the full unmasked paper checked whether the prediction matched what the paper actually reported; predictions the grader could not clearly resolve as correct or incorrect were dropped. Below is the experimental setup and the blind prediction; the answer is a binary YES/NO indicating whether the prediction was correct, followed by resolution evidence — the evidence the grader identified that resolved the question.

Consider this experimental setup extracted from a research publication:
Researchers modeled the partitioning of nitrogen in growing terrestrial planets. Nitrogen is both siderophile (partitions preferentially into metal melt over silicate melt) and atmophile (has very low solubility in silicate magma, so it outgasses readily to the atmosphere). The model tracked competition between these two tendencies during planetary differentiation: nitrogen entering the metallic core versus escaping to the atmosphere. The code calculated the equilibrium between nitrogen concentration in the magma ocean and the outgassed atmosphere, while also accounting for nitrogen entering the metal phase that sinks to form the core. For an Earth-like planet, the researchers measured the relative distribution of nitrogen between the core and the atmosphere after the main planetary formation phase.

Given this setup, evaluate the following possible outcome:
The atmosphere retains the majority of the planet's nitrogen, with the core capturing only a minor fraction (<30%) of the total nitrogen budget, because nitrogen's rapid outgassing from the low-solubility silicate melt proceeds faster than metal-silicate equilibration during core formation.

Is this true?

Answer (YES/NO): NO